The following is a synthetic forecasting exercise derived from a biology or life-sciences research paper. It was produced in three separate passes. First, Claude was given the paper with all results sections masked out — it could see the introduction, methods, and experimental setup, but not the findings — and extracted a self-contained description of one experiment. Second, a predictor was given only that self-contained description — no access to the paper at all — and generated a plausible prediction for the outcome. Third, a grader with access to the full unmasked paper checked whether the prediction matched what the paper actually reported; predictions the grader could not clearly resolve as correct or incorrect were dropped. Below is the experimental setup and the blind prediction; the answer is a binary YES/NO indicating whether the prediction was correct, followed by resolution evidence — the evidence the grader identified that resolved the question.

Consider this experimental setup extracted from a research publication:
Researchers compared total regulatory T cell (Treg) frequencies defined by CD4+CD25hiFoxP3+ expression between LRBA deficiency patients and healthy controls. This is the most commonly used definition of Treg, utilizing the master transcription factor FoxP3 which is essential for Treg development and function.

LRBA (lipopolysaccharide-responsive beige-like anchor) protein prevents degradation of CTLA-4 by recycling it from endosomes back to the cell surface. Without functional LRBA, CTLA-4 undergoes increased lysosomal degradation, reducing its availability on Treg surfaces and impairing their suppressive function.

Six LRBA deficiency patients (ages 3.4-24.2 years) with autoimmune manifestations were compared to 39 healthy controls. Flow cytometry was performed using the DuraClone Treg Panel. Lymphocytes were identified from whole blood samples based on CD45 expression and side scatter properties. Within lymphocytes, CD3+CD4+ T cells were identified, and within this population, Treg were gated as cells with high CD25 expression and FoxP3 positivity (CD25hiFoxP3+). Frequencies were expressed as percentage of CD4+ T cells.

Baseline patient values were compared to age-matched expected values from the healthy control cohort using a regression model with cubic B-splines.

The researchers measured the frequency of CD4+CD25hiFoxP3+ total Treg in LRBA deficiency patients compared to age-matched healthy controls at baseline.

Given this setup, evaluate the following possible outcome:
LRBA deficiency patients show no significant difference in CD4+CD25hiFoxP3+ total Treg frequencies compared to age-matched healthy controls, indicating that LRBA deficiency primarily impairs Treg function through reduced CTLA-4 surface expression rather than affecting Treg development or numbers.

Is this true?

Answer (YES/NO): YES